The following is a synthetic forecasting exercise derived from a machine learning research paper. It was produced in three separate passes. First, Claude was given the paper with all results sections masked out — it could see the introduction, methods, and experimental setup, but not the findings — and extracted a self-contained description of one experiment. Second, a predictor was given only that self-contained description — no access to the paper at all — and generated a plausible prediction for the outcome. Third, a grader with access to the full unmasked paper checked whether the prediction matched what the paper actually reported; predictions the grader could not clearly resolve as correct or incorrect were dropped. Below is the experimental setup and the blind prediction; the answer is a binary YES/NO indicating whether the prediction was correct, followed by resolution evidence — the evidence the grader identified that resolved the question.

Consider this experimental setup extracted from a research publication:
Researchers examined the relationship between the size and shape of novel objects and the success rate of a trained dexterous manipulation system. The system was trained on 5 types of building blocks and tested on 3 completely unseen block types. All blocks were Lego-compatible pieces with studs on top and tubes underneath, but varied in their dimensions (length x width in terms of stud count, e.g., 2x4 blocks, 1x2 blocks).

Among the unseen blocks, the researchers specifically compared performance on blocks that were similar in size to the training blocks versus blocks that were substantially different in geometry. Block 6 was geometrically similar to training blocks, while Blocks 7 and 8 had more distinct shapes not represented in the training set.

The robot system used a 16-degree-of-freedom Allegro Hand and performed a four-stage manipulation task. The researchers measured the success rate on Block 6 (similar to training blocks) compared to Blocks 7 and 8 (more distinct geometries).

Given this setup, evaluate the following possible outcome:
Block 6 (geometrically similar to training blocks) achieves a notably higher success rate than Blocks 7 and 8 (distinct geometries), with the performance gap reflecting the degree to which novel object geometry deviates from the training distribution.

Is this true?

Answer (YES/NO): YES